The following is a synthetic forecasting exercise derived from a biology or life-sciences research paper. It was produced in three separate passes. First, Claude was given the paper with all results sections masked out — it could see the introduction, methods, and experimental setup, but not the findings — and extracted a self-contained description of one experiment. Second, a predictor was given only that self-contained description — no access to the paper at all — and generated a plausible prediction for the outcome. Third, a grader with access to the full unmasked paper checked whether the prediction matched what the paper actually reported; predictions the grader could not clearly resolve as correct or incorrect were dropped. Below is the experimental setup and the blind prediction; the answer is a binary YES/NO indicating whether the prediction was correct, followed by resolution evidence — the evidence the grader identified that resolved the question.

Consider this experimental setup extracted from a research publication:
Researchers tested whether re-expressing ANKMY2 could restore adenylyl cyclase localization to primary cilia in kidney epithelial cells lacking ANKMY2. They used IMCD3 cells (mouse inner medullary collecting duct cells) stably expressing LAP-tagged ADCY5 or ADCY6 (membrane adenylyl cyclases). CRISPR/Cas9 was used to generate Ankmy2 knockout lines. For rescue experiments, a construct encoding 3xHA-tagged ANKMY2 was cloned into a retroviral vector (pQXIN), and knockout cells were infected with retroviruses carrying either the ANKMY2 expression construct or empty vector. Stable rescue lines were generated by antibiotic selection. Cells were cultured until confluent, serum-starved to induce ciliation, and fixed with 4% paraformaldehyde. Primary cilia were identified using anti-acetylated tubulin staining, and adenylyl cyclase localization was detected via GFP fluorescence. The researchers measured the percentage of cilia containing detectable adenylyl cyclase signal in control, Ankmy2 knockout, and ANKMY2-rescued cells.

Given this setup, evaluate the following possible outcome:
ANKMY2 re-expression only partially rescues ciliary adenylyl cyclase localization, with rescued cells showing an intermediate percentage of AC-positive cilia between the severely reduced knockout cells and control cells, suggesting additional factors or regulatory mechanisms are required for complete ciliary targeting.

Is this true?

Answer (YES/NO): NO